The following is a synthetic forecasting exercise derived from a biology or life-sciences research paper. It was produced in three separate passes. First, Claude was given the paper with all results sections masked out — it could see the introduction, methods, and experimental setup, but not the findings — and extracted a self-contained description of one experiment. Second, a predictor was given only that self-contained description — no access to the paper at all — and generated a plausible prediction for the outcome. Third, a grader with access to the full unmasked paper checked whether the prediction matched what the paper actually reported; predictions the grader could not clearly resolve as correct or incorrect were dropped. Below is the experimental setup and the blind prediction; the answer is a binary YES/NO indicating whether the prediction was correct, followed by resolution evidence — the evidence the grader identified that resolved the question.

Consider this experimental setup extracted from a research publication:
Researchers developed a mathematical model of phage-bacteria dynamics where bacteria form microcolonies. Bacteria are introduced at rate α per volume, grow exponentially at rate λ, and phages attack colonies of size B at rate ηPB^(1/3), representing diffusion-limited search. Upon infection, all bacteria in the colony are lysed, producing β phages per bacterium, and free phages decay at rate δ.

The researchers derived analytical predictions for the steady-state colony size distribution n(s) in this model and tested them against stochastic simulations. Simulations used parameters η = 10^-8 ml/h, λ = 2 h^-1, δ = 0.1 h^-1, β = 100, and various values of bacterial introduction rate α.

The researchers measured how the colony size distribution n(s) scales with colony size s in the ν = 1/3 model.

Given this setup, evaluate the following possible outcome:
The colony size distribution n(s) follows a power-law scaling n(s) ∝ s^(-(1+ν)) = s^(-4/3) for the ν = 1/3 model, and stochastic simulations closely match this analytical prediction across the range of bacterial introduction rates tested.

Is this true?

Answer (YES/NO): NO